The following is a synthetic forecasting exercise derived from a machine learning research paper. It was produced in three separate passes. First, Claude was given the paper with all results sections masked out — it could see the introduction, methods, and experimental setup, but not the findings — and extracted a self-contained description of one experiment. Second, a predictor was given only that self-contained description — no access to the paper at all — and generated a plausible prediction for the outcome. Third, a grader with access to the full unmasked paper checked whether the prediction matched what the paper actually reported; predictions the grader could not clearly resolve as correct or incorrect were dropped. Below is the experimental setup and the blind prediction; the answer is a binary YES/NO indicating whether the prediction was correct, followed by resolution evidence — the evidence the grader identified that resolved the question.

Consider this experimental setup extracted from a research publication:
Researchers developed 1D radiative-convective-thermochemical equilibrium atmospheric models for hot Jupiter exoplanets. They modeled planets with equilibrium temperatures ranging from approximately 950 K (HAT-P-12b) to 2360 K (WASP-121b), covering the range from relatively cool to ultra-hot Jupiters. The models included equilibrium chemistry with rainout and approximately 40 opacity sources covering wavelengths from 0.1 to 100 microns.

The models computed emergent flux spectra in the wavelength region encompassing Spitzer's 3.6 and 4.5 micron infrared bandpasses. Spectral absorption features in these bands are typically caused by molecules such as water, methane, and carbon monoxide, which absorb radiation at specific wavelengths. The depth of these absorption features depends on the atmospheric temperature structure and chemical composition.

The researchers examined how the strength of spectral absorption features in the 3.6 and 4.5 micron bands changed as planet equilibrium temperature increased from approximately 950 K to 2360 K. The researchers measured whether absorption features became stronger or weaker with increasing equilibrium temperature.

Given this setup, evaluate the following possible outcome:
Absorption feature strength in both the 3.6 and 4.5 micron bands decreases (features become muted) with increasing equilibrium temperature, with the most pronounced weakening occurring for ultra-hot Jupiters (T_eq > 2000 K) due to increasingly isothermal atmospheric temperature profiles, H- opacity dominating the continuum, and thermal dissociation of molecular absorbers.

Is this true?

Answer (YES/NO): YES